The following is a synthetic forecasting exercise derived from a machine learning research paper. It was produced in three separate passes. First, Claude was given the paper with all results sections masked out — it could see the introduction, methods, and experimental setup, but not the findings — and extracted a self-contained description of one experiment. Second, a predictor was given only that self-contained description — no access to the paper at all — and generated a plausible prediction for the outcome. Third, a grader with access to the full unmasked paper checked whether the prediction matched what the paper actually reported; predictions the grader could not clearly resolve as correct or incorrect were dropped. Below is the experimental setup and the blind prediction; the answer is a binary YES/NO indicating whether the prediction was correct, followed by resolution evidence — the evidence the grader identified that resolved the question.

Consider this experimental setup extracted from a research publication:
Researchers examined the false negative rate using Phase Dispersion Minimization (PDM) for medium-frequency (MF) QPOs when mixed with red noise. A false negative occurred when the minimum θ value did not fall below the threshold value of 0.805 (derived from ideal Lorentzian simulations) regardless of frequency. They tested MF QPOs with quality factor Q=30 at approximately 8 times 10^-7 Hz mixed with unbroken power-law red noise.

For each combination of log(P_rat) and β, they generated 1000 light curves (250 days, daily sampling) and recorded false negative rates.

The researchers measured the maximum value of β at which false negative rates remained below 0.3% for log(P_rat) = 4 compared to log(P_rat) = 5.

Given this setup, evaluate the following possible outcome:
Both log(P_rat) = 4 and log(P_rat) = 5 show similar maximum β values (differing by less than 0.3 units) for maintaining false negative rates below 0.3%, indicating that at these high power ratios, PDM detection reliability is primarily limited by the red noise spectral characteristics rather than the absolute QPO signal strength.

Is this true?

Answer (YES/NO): NO